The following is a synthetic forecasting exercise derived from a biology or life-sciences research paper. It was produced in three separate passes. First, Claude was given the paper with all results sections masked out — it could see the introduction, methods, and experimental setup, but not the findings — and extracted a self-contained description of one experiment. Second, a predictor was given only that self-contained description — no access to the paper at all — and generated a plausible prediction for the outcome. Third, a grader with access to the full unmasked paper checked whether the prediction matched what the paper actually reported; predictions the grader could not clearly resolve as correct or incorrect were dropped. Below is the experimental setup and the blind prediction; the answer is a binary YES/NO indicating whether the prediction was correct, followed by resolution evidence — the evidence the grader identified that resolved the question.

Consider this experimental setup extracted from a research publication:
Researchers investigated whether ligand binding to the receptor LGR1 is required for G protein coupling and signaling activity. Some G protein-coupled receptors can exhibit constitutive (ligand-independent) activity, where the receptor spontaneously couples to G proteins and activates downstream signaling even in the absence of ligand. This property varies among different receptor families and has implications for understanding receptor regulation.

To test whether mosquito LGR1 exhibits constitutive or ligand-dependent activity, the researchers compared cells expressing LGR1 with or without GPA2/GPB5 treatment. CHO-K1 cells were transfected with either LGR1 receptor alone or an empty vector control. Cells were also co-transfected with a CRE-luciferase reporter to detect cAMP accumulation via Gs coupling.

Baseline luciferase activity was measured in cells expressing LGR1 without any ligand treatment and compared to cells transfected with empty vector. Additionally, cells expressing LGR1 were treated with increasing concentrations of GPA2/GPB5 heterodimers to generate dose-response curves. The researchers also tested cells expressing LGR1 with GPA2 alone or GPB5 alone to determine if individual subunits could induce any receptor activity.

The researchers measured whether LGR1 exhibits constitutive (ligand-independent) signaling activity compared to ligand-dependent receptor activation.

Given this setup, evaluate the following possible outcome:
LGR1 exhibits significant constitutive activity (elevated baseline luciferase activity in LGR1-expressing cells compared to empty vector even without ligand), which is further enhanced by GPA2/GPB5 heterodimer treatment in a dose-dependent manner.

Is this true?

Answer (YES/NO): NO